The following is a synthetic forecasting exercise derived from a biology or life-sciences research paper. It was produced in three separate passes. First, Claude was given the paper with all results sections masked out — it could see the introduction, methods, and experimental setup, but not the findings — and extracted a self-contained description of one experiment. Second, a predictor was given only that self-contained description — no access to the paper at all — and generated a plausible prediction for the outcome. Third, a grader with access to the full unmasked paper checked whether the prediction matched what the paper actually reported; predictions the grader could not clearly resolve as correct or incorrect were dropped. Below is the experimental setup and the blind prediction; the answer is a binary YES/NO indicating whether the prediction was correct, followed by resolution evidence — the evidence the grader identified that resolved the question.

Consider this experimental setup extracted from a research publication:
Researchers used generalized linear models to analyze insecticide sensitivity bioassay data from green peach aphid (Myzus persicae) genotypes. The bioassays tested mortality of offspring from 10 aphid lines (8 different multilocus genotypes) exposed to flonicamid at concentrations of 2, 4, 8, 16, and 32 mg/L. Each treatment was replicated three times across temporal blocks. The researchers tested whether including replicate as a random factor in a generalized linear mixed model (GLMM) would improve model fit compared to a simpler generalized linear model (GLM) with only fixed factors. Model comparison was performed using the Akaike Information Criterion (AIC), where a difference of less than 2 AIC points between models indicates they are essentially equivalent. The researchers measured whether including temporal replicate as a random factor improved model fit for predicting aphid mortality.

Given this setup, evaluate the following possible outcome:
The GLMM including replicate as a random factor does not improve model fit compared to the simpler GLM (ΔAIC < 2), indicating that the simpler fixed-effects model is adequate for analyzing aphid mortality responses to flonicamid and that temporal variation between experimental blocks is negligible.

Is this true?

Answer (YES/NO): YES